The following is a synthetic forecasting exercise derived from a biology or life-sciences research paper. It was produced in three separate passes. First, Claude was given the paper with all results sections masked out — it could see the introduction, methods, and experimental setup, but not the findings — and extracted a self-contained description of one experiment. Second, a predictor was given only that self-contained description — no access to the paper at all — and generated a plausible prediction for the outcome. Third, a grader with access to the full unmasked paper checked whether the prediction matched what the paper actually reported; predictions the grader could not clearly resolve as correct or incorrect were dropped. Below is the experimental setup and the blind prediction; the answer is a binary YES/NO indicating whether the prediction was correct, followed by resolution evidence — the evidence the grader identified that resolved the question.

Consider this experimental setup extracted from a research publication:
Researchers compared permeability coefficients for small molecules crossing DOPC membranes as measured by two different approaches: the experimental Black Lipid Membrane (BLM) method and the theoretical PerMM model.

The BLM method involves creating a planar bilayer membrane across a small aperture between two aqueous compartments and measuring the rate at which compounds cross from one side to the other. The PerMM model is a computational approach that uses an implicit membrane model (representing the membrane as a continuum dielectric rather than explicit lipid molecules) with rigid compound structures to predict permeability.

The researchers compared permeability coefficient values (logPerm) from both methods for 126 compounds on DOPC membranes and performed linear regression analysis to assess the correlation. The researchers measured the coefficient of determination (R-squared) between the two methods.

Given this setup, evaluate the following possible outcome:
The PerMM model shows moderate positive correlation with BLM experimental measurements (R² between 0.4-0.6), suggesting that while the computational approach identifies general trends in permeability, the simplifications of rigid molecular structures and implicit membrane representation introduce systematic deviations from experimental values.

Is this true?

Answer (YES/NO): NO